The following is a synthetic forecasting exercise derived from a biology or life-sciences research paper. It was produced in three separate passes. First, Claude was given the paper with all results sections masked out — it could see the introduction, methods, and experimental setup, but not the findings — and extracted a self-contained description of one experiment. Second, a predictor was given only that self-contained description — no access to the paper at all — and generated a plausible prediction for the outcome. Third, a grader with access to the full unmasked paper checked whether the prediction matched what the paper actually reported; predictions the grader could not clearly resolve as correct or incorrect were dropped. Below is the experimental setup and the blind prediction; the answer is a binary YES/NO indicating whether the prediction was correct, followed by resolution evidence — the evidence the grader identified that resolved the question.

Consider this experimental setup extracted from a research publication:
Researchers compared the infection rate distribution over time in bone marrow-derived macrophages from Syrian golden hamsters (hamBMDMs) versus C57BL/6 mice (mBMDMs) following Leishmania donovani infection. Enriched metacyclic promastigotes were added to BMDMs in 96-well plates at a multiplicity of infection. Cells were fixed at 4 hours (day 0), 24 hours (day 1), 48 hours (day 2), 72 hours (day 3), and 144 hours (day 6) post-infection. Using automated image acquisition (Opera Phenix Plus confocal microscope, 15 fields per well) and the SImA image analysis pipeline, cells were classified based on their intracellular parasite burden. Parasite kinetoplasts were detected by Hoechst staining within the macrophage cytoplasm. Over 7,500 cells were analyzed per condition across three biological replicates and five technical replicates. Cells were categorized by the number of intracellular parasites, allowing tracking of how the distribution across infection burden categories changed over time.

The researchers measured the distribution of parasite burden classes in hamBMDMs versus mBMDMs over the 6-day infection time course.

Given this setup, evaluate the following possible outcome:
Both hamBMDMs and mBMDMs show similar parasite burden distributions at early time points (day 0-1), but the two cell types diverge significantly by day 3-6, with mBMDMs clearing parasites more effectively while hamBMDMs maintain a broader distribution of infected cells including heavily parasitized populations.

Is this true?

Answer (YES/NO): NO